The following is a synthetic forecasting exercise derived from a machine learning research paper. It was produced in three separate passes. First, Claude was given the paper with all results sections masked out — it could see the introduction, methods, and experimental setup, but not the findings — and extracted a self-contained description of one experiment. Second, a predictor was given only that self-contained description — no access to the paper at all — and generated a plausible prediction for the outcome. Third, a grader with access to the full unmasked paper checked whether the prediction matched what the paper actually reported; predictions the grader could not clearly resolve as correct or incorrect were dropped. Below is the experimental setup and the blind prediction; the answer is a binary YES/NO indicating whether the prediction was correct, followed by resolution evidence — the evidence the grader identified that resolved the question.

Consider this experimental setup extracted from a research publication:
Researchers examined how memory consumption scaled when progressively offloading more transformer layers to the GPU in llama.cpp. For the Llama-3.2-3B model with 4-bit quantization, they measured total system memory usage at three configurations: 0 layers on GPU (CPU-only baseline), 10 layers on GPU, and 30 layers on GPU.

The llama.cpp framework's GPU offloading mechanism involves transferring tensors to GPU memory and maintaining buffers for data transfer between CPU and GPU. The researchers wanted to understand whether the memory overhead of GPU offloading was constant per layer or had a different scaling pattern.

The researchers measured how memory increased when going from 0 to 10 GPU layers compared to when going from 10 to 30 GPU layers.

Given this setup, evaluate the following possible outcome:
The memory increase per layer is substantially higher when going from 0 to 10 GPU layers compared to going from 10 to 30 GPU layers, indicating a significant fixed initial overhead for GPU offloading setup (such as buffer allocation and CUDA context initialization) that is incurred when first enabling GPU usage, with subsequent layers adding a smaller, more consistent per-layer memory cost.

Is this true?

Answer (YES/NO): YES